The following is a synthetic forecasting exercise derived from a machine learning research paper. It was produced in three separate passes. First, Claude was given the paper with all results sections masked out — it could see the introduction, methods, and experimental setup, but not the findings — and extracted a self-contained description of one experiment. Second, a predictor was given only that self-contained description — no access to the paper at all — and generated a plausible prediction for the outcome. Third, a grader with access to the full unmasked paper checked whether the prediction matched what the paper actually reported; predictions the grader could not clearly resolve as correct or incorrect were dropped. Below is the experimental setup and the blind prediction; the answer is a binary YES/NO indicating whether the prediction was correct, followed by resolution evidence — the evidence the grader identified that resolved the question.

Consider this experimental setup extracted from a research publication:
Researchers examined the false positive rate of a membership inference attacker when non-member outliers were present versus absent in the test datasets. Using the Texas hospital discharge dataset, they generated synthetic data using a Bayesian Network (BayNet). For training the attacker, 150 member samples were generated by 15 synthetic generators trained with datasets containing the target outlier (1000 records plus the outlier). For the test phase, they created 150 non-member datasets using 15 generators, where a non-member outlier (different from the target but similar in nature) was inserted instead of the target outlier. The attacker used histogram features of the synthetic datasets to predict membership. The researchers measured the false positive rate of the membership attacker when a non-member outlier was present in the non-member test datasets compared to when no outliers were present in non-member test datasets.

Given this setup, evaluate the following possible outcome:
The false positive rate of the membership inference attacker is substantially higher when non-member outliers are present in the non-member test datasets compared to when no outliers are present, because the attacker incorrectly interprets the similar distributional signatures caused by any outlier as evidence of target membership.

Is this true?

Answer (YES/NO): YES